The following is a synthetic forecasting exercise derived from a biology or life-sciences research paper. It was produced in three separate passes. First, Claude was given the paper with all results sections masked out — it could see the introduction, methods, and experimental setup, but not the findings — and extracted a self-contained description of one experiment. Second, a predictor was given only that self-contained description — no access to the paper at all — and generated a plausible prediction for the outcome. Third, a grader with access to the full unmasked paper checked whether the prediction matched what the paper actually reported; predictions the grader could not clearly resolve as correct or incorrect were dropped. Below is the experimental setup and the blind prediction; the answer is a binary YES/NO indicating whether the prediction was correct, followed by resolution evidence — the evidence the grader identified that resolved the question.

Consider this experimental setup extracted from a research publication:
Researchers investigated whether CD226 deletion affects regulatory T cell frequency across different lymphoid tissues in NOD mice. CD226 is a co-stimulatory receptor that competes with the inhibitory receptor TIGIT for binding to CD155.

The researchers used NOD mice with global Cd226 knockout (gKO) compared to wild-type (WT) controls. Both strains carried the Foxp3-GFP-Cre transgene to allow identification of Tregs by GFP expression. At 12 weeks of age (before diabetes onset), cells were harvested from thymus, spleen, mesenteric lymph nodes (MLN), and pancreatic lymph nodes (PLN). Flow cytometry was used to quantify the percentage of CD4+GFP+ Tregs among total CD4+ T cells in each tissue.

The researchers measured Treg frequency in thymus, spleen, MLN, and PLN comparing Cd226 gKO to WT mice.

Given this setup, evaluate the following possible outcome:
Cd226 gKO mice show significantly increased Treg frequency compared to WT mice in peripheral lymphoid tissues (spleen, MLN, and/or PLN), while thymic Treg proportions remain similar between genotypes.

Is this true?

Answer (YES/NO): NO